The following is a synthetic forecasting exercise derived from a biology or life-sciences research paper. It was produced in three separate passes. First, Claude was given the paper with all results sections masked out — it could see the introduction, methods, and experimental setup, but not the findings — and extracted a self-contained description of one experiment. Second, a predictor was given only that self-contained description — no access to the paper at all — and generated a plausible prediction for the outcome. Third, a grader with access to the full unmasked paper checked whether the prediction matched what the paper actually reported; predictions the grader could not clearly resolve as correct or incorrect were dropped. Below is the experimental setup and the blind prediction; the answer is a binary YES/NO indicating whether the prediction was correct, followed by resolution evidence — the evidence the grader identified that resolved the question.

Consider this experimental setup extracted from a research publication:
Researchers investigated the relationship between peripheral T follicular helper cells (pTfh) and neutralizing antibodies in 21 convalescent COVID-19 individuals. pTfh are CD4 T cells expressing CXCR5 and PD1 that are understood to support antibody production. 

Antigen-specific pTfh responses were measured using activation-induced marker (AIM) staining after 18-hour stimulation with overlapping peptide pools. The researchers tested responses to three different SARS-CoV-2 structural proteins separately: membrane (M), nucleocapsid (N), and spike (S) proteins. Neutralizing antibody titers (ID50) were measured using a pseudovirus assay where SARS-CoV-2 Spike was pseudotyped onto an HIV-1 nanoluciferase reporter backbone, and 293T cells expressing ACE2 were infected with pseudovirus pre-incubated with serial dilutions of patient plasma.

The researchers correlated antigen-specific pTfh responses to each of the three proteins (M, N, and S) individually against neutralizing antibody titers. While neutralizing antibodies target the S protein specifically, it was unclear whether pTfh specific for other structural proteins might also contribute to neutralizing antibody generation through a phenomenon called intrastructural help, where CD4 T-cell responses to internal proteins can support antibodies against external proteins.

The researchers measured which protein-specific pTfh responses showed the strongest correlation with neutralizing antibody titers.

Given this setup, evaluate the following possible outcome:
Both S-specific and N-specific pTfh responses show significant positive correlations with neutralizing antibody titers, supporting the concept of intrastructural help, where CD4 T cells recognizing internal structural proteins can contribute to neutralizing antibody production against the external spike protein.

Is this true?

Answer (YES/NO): YES